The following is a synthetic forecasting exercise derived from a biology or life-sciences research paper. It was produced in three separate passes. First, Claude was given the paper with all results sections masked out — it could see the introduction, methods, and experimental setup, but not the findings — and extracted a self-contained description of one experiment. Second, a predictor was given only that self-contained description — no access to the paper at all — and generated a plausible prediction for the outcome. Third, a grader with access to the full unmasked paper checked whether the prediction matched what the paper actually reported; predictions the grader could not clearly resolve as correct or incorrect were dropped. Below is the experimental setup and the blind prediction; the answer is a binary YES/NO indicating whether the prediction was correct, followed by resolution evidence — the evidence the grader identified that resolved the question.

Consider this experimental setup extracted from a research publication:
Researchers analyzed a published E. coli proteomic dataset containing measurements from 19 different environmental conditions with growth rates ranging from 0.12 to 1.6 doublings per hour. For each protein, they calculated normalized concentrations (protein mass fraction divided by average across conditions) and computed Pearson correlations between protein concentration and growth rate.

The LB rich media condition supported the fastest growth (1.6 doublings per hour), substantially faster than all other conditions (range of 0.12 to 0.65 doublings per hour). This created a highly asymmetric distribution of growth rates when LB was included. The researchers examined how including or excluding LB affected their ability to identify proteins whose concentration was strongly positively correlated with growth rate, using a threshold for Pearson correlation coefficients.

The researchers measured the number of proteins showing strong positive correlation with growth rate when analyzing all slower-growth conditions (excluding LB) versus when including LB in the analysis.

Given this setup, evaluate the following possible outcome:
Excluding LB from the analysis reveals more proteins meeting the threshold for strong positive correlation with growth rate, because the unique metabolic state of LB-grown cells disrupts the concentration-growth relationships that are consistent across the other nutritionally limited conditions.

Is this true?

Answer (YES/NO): YES